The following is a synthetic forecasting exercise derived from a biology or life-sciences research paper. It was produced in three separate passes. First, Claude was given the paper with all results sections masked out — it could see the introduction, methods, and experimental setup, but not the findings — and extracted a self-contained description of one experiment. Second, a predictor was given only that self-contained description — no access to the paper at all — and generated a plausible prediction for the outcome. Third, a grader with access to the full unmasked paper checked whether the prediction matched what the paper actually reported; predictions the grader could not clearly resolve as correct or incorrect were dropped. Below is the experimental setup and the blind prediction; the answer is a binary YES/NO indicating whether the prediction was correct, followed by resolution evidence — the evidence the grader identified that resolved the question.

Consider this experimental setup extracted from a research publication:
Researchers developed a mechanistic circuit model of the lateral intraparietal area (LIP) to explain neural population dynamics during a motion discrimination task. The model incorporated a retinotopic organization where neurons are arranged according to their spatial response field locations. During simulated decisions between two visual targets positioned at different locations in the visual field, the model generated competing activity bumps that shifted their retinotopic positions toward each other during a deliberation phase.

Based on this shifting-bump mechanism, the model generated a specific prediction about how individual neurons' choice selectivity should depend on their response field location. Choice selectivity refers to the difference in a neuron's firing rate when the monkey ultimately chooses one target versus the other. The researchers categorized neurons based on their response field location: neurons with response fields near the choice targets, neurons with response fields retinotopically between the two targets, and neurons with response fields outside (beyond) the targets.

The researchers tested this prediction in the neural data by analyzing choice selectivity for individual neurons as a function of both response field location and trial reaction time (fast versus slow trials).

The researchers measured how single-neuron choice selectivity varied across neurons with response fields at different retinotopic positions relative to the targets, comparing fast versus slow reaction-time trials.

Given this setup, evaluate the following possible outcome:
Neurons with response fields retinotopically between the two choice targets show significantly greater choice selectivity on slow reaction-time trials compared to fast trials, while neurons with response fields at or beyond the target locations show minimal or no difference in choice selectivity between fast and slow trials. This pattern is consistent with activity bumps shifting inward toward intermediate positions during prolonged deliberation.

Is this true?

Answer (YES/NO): NO